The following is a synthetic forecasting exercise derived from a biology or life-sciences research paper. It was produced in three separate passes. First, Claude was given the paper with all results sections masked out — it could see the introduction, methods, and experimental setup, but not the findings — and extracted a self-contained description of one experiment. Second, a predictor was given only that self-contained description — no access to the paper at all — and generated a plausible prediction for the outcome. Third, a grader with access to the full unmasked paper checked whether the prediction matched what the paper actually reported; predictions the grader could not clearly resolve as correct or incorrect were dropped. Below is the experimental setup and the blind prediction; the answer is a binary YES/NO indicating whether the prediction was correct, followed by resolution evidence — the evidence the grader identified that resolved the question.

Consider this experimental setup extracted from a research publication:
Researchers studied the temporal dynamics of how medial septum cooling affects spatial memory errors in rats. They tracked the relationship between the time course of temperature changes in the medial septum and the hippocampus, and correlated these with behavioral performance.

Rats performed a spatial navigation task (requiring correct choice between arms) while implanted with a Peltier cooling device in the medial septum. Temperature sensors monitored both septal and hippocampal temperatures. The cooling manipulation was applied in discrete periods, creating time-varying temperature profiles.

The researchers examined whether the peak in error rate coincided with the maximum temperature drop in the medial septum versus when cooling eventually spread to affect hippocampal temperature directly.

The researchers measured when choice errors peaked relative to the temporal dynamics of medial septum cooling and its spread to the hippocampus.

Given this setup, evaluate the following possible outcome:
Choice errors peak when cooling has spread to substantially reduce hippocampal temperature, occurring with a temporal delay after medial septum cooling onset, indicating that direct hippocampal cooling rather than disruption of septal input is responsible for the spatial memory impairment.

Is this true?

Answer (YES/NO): NO